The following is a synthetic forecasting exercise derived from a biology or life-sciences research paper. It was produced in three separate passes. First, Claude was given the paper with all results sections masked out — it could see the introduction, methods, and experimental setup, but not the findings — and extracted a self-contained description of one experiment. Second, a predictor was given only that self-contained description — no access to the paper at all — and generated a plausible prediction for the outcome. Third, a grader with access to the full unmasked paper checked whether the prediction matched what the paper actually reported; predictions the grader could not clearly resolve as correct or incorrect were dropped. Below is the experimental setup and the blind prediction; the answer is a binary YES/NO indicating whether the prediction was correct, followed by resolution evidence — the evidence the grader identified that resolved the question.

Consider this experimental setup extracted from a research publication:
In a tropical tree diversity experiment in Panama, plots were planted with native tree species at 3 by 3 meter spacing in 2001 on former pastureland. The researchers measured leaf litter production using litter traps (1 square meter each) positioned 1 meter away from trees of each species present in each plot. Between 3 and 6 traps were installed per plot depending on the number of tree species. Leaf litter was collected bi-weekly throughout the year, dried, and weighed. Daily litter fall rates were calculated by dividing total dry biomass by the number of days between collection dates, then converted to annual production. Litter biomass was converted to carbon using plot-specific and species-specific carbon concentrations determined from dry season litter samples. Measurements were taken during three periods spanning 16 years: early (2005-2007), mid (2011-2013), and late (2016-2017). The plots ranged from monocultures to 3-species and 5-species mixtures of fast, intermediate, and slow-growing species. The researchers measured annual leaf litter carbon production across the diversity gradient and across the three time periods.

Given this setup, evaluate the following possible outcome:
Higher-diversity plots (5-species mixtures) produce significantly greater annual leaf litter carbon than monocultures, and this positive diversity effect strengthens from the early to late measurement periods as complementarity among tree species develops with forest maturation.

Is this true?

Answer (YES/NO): YES